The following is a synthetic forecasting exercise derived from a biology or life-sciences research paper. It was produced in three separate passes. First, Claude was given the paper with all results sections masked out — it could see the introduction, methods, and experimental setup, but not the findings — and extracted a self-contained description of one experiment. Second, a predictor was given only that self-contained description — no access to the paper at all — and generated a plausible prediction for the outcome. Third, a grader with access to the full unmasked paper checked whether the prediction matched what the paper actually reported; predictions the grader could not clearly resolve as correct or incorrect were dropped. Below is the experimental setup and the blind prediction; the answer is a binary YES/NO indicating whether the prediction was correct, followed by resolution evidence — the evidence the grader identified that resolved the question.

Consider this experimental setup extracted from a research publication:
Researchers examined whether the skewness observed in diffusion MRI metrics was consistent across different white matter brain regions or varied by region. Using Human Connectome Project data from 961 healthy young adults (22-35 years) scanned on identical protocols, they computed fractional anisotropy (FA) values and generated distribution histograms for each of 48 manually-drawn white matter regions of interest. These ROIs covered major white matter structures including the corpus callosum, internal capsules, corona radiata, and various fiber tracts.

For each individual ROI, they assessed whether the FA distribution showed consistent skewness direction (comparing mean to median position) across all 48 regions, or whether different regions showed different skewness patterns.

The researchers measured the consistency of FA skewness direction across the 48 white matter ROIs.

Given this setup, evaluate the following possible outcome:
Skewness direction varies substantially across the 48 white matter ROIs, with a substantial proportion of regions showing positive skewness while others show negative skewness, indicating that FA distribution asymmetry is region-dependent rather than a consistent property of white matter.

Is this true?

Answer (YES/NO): NO